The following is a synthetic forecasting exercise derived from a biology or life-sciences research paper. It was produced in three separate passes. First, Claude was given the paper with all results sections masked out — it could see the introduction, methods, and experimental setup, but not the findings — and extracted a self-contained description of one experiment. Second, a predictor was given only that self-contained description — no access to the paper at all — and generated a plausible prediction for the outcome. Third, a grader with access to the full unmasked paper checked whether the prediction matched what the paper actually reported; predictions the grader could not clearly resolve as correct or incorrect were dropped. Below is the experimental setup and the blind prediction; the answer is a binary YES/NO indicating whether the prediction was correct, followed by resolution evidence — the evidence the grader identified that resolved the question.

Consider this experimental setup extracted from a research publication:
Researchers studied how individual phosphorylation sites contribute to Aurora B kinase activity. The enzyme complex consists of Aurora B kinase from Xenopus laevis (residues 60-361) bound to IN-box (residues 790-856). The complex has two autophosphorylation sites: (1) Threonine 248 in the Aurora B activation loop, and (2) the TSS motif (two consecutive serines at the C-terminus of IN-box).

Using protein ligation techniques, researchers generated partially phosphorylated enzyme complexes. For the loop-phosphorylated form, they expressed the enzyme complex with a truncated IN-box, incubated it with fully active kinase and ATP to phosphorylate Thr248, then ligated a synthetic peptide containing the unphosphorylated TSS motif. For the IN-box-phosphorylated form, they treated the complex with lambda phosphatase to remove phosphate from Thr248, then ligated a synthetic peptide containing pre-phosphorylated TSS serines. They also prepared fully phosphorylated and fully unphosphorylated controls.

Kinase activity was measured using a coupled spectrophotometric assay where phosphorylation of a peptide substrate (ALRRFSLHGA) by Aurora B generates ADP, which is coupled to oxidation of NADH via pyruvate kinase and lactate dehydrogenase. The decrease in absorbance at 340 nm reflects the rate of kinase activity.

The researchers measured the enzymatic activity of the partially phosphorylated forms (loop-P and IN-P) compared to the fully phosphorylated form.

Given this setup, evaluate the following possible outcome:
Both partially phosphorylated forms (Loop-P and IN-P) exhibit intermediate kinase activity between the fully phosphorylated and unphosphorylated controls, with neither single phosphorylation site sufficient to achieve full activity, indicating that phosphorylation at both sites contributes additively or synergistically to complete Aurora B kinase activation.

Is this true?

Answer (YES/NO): YES